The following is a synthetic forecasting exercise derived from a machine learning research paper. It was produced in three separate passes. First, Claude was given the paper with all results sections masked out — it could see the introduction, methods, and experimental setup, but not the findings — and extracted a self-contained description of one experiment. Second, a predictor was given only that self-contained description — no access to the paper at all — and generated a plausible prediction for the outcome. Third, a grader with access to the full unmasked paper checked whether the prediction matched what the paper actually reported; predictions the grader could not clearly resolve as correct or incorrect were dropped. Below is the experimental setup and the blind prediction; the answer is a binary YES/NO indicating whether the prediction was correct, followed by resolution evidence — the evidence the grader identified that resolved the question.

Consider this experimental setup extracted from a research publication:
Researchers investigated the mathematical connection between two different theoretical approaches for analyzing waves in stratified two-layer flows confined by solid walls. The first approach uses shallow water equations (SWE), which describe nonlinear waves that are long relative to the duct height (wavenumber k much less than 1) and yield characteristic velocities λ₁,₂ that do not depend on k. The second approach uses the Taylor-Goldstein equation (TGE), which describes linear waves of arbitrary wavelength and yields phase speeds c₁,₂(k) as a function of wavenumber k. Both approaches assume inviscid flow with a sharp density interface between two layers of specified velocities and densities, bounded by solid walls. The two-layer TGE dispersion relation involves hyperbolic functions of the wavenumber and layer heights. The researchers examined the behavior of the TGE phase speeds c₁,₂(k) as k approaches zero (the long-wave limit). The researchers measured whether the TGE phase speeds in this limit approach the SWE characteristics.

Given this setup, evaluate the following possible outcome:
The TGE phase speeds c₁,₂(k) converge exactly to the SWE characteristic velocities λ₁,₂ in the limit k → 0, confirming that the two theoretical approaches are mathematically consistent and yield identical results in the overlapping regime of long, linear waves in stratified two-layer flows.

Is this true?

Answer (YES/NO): YES